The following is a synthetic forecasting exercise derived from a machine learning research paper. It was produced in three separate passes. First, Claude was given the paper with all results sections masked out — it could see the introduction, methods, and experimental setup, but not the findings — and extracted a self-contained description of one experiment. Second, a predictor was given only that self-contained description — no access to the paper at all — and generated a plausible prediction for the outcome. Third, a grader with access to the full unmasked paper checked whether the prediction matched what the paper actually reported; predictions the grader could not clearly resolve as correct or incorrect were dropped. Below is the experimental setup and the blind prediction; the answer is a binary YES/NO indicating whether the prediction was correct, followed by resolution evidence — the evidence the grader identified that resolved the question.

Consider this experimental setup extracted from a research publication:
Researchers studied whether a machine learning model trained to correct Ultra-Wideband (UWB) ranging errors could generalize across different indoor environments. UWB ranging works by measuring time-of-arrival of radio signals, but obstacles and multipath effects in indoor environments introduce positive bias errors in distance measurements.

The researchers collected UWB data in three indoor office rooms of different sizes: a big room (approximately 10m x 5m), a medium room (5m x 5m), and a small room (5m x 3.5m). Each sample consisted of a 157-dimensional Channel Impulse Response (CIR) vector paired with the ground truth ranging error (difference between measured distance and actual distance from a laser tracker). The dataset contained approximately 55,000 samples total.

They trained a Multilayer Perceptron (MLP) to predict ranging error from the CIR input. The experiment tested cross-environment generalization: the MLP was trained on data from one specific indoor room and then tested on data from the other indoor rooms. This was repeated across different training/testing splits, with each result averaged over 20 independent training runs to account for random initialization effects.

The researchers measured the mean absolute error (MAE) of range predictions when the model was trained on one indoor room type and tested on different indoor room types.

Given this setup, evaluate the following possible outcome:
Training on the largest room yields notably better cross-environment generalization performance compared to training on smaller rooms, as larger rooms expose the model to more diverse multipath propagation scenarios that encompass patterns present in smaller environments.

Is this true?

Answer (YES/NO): NO